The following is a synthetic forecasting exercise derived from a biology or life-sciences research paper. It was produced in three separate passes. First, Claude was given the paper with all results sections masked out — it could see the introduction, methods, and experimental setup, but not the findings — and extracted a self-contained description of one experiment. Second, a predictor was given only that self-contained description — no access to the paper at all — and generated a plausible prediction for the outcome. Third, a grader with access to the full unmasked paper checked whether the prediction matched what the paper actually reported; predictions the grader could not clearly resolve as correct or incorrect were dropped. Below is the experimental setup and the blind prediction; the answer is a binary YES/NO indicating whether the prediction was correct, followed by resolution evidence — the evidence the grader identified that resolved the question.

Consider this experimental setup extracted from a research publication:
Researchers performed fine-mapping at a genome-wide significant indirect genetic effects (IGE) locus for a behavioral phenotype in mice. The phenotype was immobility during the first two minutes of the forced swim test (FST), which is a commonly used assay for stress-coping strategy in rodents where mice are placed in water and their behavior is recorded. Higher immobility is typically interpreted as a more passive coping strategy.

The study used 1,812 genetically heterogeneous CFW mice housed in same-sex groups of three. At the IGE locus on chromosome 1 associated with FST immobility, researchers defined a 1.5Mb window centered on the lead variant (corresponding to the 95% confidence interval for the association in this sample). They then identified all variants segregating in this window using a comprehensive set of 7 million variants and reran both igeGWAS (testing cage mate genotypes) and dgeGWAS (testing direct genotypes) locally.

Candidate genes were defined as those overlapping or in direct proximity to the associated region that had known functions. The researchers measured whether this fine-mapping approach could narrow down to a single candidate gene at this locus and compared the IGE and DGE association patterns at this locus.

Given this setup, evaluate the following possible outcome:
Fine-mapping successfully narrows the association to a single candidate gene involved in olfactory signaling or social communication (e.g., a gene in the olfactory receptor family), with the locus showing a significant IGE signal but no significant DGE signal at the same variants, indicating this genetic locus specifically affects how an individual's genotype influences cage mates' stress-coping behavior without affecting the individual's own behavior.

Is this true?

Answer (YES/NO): NO